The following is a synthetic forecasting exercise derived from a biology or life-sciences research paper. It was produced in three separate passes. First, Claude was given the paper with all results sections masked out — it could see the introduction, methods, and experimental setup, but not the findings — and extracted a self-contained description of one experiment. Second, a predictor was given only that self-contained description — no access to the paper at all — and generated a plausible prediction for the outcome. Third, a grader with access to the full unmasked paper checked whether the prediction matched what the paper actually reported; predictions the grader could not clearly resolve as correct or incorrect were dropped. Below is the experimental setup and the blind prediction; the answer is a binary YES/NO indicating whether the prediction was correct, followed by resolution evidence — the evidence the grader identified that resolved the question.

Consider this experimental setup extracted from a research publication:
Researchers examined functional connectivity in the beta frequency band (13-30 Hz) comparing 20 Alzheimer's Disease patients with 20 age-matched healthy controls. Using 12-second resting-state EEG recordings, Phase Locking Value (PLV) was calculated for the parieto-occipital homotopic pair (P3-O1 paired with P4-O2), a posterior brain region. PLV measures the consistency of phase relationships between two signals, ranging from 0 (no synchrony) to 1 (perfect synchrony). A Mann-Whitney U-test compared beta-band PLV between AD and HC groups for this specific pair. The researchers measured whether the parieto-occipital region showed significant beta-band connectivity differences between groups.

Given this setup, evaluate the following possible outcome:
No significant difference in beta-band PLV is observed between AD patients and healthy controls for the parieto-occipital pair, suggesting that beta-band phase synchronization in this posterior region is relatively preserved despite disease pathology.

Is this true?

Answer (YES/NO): YES